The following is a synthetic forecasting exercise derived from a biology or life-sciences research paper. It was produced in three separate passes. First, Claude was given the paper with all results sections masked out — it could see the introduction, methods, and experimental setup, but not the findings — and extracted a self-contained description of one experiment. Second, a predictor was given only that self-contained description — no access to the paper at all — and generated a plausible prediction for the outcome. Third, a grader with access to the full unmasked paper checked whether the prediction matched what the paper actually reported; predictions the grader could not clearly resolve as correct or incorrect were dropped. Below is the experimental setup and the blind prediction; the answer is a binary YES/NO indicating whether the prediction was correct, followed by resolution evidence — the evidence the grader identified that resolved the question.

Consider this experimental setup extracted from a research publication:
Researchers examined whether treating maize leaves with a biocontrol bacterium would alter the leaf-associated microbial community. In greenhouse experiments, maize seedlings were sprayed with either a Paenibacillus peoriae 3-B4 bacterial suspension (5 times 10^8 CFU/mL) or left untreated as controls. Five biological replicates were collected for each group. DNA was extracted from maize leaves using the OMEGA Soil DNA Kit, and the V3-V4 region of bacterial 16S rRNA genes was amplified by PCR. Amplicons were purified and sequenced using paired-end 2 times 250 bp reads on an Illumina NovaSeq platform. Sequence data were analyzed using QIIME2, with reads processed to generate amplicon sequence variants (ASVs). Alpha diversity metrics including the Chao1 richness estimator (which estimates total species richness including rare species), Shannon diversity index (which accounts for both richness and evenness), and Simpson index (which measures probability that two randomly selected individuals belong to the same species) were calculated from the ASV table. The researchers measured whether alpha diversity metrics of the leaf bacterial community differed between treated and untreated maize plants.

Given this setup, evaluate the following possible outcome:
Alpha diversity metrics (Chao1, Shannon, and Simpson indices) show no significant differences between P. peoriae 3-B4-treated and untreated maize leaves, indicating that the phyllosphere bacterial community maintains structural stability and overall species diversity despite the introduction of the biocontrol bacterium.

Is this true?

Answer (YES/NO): NO